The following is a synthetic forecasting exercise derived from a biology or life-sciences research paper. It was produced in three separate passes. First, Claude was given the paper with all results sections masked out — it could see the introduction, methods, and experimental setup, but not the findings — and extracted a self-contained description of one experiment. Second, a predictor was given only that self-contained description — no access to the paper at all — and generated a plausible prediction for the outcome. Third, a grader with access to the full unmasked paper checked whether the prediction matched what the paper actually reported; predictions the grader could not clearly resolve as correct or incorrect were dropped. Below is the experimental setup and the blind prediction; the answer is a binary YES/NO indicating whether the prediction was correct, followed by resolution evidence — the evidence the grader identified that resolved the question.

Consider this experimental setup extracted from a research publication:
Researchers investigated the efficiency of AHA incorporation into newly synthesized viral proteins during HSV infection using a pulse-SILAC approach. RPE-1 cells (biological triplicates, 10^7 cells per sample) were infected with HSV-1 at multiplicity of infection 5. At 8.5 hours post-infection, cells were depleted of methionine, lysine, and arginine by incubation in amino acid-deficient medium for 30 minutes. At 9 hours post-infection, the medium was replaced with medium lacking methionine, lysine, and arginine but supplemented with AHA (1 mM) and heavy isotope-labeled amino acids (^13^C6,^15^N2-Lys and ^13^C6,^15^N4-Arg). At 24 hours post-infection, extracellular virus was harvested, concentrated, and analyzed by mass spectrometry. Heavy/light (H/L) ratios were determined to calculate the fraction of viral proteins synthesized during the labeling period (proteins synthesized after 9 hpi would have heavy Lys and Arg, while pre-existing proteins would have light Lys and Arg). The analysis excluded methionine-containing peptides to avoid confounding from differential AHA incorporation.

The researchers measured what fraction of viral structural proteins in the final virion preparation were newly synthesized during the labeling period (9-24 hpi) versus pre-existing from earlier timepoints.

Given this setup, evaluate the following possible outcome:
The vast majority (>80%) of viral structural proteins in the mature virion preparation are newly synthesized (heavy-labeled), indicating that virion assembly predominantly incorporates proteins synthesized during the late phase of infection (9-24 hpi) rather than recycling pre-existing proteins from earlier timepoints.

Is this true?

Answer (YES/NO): NO